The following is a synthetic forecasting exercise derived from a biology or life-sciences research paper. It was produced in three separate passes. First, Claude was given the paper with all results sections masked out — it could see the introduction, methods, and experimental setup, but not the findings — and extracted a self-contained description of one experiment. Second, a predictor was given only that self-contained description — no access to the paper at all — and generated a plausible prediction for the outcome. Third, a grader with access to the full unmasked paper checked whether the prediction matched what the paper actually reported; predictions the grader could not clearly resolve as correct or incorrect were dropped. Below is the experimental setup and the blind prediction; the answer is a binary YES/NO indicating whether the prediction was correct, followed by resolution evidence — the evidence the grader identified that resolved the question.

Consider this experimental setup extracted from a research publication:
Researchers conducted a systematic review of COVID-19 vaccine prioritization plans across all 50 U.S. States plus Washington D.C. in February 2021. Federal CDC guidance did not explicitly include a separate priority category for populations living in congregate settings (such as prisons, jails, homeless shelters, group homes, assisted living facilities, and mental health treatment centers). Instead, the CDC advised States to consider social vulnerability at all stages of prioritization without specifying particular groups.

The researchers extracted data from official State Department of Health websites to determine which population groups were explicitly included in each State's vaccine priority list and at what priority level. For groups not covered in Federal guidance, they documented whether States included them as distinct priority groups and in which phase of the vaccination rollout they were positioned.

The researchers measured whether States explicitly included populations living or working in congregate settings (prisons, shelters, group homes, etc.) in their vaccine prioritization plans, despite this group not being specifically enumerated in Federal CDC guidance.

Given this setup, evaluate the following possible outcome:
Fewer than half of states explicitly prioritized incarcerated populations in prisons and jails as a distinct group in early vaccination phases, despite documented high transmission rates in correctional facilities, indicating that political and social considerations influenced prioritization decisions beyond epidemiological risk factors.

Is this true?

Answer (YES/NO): YES